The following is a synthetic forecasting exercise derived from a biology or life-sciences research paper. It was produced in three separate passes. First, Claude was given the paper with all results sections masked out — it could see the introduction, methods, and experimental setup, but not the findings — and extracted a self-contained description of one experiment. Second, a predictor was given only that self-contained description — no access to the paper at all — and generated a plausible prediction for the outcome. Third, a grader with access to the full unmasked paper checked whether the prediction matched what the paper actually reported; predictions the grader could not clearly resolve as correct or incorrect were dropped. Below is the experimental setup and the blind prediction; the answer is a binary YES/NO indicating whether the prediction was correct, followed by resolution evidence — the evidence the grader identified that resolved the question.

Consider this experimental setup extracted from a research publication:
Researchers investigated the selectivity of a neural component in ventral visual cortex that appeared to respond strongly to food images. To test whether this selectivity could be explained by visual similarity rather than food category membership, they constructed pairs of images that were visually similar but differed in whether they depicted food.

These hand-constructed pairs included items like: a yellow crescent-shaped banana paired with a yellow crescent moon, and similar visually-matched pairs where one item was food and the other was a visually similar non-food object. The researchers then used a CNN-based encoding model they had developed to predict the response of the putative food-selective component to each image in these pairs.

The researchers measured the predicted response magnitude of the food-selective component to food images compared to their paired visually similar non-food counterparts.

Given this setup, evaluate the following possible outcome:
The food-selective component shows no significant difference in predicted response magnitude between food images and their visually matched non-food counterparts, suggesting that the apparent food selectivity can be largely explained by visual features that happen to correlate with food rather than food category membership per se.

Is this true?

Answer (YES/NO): NO